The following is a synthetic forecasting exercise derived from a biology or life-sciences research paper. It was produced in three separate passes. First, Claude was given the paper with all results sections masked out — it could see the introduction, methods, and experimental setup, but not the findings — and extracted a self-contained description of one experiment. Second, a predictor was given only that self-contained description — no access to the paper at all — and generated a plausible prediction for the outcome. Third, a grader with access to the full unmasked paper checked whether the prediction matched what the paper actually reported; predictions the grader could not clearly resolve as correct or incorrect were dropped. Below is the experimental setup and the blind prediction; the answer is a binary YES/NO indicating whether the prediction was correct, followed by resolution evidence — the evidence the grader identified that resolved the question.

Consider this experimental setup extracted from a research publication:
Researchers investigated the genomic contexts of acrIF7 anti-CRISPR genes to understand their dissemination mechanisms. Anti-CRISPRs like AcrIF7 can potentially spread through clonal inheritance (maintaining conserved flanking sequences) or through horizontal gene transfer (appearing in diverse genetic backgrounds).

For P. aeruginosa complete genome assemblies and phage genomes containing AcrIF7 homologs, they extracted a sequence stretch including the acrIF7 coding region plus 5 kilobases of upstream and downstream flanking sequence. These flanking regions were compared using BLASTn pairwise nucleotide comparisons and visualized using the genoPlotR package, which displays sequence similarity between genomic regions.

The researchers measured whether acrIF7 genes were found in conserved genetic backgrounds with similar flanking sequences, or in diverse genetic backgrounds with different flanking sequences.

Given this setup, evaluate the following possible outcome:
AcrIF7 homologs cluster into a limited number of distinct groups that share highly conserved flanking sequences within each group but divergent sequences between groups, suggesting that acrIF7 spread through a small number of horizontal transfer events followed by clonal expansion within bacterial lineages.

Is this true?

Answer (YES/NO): YES